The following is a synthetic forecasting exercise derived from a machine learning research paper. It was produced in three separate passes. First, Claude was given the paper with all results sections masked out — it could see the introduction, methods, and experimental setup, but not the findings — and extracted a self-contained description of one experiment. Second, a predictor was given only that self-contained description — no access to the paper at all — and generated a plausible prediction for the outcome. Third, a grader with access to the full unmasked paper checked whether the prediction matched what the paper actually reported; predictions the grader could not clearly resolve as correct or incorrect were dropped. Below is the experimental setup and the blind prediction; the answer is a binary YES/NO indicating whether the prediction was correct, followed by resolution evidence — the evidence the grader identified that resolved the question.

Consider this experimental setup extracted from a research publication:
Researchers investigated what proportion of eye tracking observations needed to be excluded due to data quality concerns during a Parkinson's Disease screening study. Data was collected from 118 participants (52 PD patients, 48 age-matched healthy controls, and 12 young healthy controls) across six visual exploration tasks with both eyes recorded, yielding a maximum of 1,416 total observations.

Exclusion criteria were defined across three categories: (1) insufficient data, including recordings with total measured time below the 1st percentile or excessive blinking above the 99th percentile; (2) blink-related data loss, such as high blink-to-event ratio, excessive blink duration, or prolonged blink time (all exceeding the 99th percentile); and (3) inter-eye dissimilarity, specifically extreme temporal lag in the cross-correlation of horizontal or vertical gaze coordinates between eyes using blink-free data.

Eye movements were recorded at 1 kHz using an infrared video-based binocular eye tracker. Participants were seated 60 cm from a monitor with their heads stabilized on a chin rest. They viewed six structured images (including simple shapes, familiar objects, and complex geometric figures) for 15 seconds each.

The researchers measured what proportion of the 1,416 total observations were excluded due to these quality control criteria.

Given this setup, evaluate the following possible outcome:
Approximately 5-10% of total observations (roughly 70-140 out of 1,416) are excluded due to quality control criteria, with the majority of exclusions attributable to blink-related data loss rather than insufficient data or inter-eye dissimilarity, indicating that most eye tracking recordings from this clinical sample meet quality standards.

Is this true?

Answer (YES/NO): NO